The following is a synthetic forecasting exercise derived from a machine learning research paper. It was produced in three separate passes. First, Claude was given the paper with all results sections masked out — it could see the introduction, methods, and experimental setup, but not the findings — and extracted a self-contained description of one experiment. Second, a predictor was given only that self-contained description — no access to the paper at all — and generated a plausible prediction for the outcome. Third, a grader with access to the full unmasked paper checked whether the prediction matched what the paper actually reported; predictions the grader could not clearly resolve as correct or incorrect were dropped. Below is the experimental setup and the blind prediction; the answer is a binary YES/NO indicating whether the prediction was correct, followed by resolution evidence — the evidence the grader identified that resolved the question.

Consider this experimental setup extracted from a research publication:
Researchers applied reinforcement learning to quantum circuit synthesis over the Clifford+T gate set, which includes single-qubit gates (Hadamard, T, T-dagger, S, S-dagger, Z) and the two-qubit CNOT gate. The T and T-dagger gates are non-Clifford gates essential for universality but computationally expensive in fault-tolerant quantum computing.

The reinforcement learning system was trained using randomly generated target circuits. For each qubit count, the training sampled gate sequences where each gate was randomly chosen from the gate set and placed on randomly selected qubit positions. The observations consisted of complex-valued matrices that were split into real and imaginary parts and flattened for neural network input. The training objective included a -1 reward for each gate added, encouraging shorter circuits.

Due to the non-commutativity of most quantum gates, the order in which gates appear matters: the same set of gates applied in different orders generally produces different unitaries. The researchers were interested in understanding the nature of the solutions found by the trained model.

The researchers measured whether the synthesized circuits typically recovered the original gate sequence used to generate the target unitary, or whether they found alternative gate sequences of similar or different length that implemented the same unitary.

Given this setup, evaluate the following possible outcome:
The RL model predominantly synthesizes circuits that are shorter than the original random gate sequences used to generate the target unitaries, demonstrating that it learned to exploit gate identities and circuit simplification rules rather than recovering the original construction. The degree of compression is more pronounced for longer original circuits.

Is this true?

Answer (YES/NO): NO